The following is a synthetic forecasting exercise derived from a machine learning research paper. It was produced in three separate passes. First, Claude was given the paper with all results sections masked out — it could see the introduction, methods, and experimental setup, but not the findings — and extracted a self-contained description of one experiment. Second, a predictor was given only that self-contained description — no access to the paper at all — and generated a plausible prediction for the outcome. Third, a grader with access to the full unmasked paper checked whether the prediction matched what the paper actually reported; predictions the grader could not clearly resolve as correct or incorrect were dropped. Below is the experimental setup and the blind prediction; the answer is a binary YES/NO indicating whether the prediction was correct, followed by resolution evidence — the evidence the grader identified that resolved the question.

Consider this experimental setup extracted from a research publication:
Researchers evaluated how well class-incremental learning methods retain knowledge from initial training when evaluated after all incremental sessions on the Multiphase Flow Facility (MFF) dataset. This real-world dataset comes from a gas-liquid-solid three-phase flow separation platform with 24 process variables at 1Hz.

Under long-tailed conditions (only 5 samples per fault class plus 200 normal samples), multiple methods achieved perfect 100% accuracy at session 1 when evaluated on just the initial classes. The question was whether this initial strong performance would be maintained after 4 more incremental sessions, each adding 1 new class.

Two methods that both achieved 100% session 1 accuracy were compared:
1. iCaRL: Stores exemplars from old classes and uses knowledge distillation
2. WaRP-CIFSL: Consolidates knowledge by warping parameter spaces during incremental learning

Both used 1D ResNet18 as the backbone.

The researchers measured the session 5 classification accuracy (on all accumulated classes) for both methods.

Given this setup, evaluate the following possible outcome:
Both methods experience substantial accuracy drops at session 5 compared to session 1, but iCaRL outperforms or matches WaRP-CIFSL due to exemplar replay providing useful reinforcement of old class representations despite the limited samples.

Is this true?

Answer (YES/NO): NO